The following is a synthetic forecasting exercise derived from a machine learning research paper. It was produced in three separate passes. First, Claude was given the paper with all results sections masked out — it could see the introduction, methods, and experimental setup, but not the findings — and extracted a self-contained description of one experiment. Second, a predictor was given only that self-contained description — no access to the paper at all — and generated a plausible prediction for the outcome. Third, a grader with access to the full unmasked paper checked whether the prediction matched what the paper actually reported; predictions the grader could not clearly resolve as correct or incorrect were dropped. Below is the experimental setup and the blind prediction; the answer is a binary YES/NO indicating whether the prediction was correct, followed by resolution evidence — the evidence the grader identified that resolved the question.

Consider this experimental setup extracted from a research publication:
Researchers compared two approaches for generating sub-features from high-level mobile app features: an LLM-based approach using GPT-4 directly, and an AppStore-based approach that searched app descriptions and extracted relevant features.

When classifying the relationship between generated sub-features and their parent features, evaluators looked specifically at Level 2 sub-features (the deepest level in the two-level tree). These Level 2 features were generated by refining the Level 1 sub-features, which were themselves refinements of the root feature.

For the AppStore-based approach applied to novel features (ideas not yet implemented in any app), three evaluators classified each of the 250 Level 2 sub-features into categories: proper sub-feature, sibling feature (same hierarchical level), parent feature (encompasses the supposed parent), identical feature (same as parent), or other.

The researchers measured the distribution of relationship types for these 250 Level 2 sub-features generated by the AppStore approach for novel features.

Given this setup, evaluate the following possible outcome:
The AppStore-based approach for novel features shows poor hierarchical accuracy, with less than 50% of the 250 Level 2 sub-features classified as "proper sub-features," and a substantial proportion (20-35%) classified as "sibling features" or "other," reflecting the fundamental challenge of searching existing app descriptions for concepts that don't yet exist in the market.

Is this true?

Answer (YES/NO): NO